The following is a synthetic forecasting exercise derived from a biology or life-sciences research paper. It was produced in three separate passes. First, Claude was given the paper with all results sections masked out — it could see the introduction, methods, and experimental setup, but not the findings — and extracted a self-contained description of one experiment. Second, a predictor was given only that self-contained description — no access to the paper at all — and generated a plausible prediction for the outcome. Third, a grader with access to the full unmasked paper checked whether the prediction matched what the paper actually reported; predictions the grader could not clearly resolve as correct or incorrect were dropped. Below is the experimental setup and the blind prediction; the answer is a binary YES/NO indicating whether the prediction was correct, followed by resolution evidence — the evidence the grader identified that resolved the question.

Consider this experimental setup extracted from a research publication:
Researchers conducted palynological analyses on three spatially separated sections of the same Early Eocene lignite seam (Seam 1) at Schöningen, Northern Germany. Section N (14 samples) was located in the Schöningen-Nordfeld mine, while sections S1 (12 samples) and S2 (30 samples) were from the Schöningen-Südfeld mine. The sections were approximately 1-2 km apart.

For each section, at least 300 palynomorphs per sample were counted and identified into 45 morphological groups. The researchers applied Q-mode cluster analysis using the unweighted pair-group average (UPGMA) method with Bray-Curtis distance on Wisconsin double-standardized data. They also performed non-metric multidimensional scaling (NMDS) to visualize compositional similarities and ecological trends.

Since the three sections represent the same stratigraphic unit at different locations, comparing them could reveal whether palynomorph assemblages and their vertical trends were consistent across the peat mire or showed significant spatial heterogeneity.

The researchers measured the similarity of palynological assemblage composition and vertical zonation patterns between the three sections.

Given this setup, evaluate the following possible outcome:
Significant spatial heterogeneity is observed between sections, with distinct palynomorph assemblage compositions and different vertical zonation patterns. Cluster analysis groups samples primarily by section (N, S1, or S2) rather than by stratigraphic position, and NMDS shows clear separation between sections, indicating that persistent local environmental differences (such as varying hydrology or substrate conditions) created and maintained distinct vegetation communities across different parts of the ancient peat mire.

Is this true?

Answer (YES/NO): NO